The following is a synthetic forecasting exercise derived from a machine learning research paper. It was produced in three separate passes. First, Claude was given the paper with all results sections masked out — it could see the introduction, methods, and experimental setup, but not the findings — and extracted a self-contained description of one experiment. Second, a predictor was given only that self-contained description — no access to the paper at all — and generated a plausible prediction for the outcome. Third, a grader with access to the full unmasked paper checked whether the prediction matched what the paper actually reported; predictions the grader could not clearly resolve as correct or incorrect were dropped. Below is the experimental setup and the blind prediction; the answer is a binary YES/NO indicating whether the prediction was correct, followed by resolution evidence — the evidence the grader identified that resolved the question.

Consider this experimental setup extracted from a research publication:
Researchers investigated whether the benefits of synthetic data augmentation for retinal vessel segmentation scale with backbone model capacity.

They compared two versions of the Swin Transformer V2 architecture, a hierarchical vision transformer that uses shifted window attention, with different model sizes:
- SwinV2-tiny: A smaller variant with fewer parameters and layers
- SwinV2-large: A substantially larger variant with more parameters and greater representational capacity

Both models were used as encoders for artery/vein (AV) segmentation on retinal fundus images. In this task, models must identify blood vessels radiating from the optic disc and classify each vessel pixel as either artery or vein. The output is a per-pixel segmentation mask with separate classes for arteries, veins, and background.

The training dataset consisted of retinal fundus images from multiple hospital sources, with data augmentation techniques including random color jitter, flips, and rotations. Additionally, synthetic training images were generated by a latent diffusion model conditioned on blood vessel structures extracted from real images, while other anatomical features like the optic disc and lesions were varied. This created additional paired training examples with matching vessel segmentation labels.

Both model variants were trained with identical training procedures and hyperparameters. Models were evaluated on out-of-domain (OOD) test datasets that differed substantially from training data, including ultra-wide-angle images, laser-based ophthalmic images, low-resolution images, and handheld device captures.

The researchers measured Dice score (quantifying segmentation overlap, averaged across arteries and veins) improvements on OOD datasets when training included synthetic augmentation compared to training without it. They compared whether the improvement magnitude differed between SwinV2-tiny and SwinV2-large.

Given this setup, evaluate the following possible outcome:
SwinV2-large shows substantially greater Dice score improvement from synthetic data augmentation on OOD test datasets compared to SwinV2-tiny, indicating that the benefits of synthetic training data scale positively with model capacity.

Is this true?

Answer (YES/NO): NO